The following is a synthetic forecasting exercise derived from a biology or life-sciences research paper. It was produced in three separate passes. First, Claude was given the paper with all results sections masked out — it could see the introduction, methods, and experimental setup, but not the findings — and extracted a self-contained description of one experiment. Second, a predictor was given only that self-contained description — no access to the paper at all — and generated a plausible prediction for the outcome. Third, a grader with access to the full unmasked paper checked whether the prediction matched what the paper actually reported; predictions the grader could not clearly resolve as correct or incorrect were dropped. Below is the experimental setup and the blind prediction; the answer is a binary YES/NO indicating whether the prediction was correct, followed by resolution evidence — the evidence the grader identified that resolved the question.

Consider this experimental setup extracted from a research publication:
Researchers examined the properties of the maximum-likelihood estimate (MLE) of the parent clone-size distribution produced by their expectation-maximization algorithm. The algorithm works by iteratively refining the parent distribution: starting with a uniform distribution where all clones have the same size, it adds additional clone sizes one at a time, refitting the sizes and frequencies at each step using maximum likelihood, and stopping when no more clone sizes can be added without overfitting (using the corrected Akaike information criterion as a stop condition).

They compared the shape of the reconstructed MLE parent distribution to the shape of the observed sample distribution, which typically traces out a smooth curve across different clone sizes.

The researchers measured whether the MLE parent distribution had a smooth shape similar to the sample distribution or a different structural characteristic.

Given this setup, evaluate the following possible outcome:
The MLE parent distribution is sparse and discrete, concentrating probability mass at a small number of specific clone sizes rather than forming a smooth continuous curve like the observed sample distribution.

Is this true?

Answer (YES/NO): YES